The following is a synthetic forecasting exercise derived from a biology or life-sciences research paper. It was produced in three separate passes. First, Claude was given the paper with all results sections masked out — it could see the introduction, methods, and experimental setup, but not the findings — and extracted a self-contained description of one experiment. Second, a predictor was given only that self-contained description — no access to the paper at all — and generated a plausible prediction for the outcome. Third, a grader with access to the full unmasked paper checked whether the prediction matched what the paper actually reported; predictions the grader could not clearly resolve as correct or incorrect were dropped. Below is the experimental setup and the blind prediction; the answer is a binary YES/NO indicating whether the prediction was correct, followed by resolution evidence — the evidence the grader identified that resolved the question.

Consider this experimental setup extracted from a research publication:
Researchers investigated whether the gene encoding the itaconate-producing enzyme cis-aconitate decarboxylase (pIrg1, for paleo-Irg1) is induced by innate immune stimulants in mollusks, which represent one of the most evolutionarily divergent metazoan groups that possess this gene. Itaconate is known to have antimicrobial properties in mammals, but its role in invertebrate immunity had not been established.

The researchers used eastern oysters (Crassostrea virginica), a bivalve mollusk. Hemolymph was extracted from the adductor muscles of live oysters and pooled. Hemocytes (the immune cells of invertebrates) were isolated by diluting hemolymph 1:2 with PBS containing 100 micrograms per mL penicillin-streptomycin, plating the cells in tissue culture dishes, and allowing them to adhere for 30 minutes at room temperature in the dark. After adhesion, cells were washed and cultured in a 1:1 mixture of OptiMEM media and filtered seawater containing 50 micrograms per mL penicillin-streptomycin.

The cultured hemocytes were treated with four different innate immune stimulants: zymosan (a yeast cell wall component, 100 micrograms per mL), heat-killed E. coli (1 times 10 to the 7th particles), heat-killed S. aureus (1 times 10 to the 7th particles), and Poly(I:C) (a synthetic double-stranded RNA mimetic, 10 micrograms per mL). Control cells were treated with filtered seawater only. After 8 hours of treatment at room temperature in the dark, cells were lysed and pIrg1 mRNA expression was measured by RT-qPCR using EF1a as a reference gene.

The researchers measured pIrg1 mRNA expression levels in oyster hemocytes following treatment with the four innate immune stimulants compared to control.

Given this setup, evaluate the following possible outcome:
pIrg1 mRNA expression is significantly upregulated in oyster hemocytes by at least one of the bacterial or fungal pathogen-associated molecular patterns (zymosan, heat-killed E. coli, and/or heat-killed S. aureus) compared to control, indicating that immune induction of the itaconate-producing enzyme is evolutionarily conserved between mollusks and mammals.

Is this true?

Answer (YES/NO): NO